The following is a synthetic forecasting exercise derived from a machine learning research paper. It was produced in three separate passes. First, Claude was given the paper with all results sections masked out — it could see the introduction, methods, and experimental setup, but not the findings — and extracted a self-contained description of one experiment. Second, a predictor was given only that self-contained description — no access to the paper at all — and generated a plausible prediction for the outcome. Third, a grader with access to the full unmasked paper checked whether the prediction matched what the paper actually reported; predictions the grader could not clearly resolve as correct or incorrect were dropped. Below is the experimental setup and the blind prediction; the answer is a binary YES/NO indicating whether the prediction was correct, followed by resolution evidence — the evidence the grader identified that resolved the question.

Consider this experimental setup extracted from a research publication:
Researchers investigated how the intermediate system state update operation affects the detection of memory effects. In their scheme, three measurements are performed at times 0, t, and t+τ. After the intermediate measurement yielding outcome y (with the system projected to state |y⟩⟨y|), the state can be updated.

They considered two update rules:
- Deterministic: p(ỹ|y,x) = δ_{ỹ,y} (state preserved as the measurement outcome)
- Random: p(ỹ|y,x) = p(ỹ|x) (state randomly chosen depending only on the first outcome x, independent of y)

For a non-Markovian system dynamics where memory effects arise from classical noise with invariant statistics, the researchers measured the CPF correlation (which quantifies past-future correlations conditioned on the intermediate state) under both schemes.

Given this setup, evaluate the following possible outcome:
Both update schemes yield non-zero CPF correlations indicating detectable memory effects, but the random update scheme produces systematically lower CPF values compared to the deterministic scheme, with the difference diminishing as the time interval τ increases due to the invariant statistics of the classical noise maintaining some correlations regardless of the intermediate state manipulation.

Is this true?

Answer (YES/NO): NO